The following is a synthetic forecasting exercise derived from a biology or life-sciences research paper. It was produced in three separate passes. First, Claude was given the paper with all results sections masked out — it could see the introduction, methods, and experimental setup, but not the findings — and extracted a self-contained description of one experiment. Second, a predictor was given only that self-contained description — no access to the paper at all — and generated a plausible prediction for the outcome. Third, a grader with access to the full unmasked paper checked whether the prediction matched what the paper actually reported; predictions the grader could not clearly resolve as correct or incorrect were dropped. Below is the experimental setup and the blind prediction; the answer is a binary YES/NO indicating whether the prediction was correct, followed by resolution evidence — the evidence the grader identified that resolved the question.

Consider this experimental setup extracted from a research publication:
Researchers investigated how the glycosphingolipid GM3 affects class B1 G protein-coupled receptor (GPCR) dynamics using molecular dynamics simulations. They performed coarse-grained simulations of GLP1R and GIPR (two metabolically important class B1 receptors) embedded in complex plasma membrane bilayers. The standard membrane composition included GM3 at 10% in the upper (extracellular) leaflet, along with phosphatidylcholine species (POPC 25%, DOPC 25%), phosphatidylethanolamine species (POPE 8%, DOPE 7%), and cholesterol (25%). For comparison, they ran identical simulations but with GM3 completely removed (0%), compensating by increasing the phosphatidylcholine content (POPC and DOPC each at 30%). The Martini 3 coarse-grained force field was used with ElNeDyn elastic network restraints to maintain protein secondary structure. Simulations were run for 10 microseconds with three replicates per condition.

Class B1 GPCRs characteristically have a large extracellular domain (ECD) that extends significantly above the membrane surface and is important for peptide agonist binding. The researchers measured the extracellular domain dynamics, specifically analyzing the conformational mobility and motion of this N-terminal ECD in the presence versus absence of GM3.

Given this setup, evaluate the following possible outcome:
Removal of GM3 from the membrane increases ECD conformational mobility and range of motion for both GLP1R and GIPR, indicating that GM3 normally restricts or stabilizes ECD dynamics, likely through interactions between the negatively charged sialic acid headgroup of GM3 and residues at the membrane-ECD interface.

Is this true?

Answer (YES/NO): NO